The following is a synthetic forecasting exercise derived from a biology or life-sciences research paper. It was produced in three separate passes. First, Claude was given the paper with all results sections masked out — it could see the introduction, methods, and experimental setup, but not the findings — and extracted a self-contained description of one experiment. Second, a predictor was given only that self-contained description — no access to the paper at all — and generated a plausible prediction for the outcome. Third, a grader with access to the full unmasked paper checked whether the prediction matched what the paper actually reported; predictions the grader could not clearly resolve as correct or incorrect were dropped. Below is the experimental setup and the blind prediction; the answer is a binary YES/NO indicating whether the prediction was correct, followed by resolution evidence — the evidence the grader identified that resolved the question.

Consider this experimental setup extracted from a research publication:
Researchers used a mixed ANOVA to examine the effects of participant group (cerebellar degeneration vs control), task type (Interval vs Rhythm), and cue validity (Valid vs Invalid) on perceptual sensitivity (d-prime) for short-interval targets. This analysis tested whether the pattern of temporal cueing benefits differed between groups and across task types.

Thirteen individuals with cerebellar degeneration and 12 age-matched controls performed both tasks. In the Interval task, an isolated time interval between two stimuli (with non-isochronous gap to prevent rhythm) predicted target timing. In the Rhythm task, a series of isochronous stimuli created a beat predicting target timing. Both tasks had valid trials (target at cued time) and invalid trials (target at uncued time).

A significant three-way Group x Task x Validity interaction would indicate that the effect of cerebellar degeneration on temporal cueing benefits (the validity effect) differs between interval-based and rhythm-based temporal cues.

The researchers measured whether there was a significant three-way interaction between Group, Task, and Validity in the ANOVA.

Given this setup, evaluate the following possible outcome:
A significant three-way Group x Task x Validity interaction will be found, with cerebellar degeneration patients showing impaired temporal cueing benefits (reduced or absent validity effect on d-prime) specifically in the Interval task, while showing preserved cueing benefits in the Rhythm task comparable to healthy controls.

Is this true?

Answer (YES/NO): YES